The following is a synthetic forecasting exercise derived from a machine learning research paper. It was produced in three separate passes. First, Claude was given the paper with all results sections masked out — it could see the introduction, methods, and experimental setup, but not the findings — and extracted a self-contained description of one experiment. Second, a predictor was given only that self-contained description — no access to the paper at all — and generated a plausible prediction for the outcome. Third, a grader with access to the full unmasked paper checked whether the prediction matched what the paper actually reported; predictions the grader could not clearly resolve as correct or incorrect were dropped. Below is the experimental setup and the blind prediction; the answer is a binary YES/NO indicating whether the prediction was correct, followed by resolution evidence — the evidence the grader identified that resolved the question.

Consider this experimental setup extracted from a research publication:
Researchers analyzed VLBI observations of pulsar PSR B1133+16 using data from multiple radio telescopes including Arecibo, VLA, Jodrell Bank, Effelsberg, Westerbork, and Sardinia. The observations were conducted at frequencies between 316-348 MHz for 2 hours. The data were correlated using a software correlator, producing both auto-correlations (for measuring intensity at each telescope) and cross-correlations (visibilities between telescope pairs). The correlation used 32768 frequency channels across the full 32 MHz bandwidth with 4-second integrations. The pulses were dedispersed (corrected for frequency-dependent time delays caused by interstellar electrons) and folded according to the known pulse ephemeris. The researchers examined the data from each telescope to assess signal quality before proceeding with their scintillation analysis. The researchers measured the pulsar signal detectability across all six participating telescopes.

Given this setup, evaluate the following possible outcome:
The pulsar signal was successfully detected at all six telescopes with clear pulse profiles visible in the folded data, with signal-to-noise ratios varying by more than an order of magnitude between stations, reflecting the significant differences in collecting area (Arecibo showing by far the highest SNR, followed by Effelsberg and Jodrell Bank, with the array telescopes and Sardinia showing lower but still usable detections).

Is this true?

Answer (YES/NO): NO